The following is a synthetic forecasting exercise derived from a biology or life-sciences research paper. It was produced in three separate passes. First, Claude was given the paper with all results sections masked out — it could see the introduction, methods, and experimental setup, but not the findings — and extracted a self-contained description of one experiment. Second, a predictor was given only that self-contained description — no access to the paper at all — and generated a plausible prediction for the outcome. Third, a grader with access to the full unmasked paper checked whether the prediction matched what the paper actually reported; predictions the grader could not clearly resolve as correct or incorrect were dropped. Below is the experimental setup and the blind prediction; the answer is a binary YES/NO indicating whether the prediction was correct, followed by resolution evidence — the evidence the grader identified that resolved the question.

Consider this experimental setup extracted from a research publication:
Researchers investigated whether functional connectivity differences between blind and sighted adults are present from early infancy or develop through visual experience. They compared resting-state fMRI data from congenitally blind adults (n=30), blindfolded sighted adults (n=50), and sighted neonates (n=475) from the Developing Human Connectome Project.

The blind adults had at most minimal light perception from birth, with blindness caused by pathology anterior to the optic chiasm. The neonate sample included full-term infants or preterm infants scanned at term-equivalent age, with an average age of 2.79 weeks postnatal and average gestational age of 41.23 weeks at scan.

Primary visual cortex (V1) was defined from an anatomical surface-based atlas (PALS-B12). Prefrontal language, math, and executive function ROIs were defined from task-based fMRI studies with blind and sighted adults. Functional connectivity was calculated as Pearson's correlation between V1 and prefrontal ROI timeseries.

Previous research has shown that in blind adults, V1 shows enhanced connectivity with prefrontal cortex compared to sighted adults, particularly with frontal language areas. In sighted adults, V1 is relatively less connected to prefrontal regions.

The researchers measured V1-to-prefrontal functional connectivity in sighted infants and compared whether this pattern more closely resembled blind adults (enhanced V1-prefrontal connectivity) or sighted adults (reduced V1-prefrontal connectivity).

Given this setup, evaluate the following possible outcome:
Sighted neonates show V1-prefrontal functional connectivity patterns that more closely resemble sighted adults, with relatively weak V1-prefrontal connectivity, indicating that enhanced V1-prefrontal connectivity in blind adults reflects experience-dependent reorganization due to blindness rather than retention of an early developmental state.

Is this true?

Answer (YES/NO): NO